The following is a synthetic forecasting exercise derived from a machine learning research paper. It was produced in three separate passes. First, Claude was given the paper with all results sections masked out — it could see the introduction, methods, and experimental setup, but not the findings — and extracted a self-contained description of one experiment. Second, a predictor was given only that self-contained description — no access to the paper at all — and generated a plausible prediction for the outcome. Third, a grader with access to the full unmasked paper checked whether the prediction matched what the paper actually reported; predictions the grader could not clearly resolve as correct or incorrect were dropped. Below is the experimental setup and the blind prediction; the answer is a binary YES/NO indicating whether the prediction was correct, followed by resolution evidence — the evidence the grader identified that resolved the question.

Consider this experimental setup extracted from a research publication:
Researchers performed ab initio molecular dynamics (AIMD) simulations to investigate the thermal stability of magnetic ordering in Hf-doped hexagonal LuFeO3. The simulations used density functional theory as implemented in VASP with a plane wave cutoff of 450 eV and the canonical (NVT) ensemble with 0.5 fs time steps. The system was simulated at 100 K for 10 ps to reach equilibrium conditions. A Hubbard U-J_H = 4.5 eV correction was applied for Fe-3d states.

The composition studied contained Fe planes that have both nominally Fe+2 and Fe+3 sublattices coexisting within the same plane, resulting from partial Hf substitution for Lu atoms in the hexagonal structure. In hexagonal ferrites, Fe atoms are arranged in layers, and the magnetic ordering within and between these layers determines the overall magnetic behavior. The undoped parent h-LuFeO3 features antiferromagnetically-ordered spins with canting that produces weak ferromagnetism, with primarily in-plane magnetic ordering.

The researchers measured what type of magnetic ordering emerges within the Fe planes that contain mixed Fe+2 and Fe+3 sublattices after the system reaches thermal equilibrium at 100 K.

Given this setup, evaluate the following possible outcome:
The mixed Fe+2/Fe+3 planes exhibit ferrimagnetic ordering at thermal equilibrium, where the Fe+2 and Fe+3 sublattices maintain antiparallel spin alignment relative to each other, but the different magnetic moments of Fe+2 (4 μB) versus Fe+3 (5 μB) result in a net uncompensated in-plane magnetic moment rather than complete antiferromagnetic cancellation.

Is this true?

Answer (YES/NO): NO